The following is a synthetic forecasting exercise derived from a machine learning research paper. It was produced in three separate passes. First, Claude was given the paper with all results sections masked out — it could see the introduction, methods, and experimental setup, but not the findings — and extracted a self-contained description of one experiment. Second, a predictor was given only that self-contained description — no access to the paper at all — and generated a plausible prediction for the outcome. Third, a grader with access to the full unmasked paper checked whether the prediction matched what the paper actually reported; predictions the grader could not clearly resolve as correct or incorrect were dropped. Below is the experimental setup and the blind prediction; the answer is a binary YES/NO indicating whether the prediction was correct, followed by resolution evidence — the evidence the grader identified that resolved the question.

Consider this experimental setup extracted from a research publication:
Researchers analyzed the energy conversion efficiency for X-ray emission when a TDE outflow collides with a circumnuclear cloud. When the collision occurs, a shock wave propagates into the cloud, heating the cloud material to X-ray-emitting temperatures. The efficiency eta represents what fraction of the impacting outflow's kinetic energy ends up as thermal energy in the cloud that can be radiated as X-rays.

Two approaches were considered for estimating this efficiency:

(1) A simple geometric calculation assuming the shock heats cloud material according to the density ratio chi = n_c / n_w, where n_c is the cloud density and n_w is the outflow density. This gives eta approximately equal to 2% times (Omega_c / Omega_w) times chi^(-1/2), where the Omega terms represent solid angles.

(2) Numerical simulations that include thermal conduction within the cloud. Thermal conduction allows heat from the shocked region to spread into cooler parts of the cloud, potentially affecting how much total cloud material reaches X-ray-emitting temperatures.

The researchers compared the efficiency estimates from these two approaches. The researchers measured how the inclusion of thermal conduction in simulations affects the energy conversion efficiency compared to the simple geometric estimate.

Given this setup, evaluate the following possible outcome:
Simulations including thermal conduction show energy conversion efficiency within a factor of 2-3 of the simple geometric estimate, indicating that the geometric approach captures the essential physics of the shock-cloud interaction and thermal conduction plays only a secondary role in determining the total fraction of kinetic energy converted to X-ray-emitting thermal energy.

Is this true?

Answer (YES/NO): NO